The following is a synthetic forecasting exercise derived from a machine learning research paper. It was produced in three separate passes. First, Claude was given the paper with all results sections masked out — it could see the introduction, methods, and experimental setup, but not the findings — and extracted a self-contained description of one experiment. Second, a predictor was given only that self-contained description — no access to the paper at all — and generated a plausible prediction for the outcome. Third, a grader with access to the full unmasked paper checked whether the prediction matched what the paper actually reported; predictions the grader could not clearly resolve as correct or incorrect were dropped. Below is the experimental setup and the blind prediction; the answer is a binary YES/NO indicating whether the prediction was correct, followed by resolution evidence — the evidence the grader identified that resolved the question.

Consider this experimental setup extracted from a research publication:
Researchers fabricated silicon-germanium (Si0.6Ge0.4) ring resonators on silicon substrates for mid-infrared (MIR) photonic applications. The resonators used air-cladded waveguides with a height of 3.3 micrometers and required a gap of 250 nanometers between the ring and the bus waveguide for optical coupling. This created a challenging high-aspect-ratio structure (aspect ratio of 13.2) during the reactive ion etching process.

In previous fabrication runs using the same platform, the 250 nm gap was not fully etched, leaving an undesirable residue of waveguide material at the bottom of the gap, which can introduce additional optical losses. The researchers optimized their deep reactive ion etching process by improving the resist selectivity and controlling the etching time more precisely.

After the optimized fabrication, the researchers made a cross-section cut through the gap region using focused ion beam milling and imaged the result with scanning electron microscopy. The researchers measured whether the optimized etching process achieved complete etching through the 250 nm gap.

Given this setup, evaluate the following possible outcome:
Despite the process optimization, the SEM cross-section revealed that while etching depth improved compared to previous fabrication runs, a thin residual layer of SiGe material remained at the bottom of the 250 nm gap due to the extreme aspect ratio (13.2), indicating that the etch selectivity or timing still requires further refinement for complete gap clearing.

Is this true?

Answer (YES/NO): NO